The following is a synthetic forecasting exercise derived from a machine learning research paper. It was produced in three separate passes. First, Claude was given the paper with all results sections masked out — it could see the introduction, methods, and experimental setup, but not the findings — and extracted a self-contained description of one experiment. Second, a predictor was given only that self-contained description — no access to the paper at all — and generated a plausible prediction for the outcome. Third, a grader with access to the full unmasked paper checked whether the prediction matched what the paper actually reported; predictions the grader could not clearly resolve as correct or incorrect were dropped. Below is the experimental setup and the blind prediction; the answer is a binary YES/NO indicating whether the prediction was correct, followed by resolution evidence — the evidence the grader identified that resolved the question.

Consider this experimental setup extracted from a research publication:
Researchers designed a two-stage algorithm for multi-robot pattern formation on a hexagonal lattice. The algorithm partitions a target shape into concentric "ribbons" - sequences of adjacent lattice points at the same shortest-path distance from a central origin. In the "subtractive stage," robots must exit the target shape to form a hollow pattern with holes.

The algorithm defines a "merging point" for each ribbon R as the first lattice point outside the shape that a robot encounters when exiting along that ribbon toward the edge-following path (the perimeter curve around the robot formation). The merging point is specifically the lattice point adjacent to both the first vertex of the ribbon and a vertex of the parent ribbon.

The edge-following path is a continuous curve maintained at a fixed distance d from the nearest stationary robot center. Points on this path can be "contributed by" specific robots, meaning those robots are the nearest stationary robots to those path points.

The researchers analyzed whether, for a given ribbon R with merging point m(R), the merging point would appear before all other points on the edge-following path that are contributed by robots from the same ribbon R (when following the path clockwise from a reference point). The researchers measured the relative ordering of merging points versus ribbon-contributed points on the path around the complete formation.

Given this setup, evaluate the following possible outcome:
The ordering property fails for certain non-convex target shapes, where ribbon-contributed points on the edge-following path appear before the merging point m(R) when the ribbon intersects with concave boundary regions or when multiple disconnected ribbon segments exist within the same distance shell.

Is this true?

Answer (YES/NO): NO